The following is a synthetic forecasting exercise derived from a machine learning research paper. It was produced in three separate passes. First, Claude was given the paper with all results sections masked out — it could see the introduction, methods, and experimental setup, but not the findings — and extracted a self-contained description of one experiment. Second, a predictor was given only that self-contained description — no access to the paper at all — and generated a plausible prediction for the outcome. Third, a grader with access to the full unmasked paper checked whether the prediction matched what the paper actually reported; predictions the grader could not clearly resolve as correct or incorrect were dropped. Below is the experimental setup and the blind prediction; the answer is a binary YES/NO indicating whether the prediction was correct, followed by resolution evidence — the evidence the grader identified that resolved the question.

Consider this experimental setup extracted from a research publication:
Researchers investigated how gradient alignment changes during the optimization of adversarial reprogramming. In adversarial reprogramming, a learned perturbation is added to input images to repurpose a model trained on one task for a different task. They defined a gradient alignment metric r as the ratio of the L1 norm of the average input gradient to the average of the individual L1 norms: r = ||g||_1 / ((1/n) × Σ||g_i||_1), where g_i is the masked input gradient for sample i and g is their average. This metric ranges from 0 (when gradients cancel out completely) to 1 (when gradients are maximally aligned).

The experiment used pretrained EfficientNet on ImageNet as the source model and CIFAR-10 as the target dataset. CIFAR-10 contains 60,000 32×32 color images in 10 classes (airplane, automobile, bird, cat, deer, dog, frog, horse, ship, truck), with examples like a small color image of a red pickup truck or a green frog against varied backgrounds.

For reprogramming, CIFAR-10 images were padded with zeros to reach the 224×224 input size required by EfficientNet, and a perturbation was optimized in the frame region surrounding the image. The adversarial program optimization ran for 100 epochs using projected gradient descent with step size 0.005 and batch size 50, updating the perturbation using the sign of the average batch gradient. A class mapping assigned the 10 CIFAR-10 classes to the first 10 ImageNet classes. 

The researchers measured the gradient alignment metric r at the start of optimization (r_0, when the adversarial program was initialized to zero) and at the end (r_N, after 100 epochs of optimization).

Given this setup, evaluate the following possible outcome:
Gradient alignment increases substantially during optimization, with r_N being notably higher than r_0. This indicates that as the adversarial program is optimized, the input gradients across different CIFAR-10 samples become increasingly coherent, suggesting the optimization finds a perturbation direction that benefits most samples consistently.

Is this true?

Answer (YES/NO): NO